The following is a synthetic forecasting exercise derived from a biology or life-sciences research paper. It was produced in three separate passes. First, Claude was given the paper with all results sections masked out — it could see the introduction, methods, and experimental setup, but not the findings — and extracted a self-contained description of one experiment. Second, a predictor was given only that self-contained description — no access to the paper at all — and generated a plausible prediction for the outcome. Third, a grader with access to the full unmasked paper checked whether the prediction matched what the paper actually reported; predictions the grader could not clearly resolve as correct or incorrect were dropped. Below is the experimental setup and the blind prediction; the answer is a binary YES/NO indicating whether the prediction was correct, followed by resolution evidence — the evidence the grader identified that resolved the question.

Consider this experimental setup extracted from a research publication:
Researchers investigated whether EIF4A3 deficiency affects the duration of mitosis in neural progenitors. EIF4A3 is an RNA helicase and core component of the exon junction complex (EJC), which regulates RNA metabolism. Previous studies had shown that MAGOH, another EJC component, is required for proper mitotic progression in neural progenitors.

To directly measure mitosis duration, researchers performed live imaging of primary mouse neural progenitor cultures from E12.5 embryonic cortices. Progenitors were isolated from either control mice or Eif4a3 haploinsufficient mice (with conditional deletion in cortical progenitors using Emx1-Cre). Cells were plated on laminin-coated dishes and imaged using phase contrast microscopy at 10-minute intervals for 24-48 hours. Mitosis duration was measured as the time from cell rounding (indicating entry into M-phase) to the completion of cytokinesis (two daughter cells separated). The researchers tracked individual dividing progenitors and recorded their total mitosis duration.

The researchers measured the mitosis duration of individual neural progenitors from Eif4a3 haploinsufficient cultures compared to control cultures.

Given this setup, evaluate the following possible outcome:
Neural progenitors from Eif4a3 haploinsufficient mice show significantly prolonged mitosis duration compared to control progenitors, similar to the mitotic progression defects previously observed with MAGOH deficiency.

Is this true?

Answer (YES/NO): YES